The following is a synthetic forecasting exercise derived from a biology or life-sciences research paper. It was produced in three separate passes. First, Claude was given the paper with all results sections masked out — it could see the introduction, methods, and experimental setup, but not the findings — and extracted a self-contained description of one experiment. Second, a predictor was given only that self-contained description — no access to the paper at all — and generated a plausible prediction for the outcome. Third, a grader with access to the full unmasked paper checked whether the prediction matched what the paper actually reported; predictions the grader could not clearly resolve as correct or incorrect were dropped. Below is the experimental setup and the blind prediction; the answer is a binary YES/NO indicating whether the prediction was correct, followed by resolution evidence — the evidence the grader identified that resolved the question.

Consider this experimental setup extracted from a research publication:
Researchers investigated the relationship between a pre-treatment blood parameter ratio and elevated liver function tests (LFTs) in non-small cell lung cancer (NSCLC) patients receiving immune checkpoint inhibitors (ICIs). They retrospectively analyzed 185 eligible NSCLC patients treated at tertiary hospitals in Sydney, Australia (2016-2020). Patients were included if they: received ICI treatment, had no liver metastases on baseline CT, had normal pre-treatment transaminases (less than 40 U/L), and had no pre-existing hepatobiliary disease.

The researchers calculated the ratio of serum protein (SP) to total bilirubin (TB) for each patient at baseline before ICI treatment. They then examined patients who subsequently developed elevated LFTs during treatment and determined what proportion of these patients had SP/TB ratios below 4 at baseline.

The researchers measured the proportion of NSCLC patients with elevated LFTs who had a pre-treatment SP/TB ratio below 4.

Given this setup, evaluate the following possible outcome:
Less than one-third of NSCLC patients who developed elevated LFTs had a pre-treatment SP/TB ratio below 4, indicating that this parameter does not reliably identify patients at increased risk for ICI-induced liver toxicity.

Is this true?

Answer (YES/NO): NO